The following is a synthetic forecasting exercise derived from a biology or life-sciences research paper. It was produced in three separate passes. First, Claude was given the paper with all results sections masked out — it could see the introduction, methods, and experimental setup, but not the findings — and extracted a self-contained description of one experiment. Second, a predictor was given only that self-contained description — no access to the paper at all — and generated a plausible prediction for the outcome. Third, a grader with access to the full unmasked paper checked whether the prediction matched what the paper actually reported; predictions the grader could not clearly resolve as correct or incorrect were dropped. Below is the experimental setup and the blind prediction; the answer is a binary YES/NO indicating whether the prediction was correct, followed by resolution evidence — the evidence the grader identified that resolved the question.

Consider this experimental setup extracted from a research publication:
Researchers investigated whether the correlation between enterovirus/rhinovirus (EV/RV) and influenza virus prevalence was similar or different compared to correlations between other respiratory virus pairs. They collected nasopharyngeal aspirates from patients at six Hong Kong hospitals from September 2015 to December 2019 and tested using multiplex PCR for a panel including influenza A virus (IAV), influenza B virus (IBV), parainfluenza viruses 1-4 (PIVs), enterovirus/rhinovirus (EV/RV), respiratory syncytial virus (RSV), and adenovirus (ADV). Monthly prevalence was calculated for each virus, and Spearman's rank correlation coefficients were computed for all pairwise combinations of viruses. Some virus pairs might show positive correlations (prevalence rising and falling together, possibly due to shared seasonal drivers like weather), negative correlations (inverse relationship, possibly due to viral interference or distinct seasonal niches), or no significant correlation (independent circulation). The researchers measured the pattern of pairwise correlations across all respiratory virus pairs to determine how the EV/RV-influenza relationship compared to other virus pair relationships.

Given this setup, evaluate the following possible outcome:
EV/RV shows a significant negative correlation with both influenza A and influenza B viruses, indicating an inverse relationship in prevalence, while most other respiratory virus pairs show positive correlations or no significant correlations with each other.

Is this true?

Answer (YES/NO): NO